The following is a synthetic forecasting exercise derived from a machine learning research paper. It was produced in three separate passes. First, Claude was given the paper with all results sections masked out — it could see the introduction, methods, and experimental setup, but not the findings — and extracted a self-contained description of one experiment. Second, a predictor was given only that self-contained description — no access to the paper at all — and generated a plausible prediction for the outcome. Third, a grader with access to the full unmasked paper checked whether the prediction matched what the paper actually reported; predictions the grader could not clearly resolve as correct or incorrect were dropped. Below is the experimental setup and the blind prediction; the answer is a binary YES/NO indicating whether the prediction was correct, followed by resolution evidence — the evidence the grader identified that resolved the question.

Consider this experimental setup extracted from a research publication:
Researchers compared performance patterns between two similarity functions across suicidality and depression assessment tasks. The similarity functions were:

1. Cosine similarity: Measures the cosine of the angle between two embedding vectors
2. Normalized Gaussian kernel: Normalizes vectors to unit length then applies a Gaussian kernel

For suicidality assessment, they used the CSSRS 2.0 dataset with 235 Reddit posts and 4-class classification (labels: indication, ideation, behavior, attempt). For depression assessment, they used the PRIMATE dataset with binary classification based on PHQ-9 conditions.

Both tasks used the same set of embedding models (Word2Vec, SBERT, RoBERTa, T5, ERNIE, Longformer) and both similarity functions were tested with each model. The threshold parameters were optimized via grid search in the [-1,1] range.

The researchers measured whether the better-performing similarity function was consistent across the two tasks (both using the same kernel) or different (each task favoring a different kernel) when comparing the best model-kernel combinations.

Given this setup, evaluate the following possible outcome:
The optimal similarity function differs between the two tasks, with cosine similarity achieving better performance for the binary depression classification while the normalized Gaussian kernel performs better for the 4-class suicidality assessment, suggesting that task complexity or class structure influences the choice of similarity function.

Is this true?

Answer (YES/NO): YES